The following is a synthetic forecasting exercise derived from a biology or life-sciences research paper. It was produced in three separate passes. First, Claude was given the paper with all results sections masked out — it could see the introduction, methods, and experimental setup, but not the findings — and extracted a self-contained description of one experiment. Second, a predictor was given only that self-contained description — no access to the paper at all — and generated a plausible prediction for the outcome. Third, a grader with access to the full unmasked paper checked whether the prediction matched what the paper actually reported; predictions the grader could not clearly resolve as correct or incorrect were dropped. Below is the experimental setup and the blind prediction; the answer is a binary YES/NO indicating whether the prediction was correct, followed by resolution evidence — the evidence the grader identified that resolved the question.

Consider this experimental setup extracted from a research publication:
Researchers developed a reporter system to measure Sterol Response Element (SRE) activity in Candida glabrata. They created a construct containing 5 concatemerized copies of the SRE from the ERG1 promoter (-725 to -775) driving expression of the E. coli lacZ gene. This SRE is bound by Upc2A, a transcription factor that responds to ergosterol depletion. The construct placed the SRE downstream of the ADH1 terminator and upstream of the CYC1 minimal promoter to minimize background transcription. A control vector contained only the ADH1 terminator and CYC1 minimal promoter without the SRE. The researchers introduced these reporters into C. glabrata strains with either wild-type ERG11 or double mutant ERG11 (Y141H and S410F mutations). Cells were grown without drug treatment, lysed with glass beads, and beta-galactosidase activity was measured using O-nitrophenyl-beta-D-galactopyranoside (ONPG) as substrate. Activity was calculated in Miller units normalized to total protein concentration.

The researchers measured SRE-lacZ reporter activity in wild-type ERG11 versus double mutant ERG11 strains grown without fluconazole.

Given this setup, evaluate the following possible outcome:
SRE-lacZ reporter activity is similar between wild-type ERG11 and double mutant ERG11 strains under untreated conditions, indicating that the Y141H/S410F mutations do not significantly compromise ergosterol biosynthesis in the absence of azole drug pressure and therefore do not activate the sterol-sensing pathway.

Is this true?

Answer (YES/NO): NO